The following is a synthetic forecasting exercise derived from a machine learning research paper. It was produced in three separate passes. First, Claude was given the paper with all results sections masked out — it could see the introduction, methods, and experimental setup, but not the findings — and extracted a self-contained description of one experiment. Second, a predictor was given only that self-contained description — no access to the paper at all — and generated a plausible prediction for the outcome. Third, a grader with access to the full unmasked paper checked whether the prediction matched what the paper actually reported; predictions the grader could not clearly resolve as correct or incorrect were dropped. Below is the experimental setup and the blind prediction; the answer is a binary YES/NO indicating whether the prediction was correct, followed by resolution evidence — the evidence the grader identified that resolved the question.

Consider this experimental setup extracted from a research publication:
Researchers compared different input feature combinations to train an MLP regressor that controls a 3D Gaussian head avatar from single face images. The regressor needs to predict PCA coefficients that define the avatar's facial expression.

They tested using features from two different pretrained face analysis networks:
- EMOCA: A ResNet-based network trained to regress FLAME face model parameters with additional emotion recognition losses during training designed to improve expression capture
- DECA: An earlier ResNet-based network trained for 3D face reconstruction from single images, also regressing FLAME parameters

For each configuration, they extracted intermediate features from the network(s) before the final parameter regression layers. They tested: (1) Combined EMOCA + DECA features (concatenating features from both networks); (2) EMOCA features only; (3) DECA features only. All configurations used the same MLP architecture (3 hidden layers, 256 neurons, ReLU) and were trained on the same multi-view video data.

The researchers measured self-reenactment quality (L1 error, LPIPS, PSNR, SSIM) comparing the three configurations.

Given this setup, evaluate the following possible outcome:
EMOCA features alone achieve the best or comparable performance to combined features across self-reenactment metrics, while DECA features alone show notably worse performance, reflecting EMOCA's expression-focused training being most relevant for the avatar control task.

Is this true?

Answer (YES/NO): YES